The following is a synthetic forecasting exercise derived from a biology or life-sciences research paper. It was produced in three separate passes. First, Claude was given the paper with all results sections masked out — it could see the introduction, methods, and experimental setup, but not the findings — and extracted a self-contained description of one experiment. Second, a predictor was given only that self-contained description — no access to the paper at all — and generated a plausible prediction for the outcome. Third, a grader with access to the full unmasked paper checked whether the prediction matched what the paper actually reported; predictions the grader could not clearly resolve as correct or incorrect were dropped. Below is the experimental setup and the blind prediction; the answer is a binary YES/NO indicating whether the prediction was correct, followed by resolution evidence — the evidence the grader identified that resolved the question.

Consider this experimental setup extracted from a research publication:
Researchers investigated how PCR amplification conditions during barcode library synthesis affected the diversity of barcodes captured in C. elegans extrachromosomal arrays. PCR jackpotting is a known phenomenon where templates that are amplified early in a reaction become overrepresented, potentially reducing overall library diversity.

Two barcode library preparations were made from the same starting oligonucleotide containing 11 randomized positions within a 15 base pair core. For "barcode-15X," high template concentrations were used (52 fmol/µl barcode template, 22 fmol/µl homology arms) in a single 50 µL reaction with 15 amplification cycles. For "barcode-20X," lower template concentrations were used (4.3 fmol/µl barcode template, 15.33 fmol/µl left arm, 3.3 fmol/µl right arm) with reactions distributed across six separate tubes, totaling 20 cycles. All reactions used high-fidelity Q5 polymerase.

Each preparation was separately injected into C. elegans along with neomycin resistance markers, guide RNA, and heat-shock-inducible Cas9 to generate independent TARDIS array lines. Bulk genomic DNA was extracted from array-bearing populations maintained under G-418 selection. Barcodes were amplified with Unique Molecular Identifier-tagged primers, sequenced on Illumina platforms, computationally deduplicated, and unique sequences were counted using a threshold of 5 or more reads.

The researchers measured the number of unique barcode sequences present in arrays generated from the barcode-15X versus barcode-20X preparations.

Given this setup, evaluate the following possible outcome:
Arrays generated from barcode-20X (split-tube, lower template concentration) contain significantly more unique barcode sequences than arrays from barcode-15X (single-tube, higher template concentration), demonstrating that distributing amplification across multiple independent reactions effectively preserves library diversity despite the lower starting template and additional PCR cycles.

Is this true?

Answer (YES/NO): NO